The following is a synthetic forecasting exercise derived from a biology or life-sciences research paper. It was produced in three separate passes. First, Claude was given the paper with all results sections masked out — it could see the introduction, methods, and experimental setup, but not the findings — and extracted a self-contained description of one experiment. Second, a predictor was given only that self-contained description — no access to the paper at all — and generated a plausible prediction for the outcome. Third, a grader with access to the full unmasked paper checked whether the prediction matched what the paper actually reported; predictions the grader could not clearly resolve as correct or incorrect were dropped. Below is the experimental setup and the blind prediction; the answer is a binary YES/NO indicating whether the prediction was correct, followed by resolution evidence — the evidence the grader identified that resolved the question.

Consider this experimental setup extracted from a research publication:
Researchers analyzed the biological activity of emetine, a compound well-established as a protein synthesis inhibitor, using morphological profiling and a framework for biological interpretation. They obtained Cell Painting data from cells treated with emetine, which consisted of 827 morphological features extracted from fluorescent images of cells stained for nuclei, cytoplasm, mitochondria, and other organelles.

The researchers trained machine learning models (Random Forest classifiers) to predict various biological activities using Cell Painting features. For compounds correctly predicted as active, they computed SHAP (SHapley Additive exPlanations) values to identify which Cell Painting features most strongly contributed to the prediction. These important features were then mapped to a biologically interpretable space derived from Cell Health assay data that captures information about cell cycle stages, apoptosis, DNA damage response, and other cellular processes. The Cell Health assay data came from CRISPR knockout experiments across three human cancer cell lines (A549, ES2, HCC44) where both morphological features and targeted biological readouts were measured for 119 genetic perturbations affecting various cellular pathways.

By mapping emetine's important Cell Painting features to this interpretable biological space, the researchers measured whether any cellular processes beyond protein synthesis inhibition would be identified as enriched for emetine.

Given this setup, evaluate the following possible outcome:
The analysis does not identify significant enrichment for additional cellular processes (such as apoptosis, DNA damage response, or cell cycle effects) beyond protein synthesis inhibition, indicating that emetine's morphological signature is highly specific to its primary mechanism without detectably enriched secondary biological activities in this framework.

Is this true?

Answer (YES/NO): NO